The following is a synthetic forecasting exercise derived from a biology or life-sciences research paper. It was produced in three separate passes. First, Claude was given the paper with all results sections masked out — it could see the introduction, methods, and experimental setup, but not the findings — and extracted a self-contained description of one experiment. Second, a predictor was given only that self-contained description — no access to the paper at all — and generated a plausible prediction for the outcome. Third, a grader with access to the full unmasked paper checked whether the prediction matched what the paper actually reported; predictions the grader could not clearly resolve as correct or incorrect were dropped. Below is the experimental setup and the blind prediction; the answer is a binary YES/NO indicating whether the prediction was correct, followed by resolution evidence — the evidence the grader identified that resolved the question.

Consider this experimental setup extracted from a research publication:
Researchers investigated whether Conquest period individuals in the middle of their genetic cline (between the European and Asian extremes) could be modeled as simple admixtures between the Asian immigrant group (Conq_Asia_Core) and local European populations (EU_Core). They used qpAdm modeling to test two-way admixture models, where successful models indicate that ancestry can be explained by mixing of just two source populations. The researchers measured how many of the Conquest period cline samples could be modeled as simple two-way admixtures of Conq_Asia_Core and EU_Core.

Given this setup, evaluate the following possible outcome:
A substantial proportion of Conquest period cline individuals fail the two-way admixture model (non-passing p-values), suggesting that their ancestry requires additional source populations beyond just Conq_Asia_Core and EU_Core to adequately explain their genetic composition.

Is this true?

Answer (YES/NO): NO